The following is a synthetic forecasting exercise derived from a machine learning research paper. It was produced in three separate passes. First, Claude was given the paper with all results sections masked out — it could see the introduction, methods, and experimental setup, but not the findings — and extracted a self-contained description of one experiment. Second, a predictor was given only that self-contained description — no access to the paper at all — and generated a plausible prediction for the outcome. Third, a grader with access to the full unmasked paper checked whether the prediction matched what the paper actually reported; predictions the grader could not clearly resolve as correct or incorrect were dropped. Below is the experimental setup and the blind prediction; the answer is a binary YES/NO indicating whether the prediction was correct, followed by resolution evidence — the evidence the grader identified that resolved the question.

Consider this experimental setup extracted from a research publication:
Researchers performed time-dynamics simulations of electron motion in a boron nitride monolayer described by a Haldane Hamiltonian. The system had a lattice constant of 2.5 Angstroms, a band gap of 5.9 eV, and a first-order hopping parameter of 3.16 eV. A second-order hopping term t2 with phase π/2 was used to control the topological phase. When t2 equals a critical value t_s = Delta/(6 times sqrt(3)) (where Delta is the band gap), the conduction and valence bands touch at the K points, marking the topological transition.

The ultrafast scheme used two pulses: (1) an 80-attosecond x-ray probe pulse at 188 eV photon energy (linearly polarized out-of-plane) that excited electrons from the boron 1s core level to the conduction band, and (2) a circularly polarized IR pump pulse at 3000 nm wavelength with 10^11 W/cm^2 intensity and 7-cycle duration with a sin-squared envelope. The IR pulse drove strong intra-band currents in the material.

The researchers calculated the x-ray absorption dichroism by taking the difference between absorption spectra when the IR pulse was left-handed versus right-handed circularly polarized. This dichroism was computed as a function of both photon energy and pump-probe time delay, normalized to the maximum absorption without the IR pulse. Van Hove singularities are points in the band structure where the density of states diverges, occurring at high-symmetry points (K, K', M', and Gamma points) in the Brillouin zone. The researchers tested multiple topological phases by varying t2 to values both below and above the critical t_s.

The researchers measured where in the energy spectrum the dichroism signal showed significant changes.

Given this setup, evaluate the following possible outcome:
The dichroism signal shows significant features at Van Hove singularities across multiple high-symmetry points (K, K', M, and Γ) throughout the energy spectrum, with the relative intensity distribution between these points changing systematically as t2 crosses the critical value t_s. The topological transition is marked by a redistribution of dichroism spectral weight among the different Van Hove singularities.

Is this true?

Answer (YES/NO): NO